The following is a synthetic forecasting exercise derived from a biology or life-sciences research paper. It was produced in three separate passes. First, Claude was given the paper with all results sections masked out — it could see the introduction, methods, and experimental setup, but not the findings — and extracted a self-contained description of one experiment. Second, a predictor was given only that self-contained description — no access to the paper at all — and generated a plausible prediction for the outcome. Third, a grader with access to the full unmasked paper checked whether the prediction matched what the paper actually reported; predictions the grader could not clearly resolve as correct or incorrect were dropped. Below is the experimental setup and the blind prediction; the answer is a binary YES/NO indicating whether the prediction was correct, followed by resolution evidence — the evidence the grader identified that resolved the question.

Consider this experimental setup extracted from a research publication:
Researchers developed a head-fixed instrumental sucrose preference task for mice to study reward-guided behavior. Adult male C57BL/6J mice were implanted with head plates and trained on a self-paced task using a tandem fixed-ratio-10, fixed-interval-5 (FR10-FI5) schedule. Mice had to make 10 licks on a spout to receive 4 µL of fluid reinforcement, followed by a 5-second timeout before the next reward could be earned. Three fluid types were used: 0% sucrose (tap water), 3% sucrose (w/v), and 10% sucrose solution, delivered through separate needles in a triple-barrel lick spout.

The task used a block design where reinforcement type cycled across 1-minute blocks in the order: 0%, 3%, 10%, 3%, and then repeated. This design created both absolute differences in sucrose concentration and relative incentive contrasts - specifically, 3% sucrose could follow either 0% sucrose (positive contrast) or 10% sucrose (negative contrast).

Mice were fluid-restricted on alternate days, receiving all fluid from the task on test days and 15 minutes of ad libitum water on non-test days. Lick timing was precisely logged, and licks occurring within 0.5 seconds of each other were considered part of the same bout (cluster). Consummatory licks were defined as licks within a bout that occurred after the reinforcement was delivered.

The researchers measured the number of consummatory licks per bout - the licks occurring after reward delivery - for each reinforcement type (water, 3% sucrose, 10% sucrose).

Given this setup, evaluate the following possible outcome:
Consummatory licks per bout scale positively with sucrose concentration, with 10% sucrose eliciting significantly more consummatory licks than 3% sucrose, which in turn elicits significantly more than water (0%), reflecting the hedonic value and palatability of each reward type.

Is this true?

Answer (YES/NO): NO